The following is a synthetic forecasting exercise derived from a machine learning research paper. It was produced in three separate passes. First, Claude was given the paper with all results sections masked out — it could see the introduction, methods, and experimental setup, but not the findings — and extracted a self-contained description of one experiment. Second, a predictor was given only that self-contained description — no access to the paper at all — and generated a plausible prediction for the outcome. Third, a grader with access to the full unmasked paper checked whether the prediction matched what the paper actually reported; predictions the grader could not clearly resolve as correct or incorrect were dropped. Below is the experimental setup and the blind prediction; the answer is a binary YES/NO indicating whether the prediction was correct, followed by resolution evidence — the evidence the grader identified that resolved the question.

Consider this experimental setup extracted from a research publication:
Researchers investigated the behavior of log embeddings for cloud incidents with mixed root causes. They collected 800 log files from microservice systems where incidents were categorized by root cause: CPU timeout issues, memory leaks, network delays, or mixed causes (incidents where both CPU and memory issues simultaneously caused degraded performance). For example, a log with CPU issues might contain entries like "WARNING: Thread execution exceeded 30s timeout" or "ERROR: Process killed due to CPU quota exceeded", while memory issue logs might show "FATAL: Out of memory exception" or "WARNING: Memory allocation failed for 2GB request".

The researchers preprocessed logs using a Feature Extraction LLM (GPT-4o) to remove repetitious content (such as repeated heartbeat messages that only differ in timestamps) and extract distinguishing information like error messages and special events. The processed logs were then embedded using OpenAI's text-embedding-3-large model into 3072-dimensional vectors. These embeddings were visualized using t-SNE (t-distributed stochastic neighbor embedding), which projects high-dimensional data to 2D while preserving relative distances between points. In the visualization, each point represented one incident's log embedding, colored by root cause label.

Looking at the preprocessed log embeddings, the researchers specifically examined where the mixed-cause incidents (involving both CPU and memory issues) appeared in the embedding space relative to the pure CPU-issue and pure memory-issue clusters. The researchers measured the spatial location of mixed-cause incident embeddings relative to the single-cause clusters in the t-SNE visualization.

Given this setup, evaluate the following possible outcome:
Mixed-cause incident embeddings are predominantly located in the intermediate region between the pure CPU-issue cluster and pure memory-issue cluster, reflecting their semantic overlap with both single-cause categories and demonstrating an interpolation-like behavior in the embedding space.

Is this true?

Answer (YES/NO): YES